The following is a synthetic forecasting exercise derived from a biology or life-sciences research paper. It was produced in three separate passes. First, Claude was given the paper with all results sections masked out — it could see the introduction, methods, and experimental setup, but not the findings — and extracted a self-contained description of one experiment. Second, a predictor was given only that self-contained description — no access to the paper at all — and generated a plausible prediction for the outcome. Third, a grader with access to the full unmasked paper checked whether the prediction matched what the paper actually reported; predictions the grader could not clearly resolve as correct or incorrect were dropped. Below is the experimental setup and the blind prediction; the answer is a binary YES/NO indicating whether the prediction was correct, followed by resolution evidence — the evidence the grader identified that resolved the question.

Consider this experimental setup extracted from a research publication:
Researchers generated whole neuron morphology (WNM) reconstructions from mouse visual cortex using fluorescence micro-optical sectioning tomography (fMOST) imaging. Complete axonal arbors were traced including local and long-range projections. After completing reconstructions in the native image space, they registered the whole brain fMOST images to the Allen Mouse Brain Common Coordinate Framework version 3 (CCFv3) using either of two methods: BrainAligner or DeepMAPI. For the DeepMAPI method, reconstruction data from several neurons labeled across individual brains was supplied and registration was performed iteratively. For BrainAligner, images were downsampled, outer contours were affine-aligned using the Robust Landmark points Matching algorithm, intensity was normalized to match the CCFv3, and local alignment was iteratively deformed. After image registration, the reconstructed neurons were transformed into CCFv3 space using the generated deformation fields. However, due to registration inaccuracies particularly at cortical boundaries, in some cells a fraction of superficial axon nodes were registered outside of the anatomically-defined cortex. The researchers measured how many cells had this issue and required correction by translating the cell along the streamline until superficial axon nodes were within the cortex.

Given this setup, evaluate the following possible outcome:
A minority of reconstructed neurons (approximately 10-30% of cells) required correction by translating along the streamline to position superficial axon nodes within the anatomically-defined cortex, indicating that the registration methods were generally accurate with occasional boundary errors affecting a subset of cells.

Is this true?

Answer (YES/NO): NO